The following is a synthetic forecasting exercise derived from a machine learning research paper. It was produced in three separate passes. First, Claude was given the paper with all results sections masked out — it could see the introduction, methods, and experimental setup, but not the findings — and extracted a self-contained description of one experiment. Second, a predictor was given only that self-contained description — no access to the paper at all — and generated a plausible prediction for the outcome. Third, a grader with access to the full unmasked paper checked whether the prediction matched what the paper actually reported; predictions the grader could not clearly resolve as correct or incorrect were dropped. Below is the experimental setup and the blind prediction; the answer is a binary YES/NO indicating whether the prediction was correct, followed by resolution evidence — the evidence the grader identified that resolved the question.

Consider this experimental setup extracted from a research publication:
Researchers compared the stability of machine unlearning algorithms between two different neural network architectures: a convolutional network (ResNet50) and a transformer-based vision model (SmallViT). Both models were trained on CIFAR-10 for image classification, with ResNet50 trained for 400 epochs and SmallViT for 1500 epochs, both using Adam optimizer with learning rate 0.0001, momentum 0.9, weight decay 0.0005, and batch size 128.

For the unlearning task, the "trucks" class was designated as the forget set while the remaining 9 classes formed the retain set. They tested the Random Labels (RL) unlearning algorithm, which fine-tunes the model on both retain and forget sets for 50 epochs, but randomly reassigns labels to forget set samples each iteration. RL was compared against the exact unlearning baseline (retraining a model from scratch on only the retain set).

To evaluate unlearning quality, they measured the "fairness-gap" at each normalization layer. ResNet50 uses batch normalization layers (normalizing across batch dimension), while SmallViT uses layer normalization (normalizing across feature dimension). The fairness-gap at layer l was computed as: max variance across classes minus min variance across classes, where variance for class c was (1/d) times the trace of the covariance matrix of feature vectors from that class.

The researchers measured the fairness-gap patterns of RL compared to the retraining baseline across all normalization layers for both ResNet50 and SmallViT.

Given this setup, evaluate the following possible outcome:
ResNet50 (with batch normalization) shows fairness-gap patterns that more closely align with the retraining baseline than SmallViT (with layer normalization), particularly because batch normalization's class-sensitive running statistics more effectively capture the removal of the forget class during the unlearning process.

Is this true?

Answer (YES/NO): NO